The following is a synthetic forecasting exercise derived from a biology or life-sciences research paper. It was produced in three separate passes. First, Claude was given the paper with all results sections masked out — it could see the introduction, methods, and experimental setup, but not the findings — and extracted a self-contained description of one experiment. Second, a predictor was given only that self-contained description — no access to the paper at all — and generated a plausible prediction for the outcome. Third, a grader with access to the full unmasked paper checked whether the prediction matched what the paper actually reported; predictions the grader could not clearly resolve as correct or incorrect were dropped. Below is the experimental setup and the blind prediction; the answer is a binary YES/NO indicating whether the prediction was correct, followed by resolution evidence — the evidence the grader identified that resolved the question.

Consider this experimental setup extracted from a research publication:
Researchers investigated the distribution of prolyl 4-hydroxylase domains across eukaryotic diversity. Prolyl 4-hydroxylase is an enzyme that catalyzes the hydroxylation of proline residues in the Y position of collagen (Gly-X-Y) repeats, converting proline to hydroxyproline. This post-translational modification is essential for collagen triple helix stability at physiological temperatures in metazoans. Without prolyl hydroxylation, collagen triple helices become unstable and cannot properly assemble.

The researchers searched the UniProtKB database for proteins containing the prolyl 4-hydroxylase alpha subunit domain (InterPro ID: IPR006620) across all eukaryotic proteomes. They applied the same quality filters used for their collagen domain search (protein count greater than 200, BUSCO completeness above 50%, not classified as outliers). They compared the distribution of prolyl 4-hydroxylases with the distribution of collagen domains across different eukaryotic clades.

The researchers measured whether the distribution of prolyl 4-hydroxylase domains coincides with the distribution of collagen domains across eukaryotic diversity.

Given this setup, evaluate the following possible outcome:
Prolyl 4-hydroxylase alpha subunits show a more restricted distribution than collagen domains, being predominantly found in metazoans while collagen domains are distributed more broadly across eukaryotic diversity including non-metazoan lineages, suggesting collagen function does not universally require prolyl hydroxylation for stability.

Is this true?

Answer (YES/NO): NO